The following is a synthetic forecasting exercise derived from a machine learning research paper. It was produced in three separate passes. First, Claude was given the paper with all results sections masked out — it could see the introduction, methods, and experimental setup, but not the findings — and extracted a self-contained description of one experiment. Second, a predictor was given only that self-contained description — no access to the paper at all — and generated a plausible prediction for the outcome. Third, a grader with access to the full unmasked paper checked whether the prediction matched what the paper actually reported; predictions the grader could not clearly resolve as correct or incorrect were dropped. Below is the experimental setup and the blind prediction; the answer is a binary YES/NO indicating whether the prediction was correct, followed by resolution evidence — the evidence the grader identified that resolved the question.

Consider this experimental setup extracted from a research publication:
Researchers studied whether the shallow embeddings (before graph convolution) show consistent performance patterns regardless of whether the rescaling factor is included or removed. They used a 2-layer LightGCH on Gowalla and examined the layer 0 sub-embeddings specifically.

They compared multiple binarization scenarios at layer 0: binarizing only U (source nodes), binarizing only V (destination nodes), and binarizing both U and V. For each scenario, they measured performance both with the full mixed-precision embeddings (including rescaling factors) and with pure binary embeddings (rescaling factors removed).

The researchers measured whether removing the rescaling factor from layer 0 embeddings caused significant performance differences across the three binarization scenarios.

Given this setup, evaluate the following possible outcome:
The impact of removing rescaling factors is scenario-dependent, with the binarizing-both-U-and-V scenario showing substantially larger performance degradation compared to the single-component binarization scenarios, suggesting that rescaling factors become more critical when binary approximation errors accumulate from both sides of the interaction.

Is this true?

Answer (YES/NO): NO